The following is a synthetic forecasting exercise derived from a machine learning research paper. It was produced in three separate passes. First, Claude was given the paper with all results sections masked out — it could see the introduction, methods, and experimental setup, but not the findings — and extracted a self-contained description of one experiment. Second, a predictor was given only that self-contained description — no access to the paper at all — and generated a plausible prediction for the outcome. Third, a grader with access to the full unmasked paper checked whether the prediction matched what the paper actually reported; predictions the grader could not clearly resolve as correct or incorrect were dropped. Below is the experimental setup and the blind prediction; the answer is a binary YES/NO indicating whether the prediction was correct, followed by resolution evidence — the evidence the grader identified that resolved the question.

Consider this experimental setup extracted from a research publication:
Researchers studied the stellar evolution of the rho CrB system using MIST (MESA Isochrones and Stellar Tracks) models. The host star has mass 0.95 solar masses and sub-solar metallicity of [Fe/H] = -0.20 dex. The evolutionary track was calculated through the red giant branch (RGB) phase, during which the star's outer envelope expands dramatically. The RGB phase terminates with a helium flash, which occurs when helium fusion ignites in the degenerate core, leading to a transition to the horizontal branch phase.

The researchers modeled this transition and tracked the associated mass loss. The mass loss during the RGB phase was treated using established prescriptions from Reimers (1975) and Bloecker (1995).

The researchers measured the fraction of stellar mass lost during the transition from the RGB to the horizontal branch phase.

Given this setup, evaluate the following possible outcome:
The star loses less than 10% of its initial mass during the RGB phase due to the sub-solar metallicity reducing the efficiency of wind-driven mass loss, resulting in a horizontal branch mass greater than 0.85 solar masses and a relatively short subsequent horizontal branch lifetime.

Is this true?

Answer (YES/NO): YES